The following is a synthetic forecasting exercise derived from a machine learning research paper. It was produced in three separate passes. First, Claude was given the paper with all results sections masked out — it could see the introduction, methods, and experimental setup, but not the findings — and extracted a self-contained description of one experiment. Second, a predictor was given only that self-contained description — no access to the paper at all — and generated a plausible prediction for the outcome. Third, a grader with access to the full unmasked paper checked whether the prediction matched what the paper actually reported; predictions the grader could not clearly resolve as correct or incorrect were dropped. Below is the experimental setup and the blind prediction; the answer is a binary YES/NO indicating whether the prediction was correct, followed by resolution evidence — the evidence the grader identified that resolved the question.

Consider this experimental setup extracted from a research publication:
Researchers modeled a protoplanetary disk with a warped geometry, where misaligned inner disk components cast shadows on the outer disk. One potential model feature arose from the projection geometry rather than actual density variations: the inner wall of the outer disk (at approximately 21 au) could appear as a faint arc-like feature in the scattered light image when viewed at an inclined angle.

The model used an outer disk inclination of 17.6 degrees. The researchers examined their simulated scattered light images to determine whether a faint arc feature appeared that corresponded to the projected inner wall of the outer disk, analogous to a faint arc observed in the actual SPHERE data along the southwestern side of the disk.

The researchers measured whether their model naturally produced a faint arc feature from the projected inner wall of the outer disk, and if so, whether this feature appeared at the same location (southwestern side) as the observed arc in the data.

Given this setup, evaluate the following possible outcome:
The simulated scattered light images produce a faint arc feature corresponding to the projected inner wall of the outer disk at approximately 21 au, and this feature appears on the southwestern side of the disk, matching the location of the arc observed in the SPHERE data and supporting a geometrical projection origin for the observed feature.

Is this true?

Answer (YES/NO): NO